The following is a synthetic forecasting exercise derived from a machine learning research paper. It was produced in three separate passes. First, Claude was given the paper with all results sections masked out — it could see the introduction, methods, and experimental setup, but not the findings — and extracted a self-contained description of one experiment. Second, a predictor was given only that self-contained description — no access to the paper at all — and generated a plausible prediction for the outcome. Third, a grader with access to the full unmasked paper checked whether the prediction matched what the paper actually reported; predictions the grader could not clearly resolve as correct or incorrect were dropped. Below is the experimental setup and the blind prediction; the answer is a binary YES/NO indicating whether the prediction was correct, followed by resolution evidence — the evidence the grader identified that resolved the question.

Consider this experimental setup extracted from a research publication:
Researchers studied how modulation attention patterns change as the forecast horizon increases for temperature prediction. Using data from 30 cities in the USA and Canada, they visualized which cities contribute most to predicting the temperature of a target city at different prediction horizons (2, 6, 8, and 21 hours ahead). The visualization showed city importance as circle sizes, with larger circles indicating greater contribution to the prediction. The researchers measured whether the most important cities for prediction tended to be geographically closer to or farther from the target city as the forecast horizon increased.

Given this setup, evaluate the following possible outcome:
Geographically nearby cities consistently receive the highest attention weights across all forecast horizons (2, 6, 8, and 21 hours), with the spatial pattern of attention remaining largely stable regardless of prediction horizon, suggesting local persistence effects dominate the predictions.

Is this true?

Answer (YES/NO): NO